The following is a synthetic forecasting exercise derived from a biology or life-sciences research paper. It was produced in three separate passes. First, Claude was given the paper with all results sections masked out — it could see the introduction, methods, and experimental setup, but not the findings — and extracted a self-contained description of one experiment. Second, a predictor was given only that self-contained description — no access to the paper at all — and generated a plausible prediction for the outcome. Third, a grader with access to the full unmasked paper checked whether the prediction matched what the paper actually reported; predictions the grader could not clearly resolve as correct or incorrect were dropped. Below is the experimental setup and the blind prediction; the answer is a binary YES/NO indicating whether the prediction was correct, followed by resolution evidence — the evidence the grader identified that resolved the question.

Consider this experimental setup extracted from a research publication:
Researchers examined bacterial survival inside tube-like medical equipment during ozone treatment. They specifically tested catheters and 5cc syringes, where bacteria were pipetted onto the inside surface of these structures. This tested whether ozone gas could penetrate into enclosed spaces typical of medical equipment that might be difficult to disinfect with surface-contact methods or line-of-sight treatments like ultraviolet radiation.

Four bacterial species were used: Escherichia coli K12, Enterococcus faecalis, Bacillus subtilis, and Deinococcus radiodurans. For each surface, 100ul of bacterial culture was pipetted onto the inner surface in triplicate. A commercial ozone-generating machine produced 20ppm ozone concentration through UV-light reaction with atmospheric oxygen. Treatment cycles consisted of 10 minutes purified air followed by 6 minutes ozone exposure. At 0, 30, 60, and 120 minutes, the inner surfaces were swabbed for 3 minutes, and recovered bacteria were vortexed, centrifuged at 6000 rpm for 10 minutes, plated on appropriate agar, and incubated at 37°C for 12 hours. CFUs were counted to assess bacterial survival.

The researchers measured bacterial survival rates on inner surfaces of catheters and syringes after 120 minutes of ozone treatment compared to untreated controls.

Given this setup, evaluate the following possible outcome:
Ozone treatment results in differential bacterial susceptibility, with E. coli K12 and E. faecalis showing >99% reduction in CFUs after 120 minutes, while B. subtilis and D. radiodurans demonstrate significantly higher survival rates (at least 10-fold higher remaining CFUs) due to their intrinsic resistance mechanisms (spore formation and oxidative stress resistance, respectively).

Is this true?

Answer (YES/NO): NO